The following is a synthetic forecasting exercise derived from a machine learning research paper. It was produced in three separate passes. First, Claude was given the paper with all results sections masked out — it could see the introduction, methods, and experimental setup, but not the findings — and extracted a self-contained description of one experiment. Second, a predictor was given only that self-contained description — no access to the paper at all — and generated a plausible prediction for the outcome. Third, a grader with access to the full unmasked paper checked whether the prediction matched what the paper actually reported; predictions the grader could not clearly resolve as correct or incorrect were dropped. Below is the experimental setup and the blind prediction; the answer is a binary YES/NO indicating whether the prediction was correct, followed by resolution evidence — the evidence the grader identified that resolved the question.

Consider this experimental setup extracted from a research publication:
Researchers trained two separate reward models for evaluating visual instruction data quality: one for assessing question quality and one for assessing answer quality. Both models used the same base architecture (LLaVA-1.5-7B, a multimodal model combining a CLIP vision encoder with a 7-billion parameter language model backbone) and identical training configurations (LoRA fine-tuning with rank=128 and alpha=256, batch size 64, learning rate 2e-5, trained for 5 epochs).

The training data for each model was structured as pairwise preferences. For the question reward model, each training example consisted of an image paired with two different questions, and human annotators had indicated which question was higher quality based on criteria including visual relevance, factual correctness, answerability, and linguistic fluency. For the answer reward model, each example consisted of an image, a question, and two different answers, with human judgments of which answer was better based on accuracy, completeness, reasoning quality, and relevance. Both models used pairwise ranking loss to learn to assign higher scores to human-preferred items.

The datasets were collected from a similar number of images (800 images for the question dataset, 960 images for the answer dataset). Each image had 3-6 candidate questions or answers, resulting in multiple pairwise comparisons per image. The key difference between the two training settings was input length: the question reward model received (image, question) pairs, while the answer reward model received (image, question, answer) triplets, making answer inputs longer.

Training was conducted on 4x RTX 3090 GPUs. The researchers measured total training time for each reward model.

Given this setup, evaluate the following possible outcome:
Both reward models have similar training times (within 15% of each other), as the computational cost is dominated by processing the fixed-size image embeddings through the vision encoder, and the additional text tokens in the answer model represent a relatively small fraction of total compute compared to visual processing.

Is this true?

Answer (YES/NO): YES